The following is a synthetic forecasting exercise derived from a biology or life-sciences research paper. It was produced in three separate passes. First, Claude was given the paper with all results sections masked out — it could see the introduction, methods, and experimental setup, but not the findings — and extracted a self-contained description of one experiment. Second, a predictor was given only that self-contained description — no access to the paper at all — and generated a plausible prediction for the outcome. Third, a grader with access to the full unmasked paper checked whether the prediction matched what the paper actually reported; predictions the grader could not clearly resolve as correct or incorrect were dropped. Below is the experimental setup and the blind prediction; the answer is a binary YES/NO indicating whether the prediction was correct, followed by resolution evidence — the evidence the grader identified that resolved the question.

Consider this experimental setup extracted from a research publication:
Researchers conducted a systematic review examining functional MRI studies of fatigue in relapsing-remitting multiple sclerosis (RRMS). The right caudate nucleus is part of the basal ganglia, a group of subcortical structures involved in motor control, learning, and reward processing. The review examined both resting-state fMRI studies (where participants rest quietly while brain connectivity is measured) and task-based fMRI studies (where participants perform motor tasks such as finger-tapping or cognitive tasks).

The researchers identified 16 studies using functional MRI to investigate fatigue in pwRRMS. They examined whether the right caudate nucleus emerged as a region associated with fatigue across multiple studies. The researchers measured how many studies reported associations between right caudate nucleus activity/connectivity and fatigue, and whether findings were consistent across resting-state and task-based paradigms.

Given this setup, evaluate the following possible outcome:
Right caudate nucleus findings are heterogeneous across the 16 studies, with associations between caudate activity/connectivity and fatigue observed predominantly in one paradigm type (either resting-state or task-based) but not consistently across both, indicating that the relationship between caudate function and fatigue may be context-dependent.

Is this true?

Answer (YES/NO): NO